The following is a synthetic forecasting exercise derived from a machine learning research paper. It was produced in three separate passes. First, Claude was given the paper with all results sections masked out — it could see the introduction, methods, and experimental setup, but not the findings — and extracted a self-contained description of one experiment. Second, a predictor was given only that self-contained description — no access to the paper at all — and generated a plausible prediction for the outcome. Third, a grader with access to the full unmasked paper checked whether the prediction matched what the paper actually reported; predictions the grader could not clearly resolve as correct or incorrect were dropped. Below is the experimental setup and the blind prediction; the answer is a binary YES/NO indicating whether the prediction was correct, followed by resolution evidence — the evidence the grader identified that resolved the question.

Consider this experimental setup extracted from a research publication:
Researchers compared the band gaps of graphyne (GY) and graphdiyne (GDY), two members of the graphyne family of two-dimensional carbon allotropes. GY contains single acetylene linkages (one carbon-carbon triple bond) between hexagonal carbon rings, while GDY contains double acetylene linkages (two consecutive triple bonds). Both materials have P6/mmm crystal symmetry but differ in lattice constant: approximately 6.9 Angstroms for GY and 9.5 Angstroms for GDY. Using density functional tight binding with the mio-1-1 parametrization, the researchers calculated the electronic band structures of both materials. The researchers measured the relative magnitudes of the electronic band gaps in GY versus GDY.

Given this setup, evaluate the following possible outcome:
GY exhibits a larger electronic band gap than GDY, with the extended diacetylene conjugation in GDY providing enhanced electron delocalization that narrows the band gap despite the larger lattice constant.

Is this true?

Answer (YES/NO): NO